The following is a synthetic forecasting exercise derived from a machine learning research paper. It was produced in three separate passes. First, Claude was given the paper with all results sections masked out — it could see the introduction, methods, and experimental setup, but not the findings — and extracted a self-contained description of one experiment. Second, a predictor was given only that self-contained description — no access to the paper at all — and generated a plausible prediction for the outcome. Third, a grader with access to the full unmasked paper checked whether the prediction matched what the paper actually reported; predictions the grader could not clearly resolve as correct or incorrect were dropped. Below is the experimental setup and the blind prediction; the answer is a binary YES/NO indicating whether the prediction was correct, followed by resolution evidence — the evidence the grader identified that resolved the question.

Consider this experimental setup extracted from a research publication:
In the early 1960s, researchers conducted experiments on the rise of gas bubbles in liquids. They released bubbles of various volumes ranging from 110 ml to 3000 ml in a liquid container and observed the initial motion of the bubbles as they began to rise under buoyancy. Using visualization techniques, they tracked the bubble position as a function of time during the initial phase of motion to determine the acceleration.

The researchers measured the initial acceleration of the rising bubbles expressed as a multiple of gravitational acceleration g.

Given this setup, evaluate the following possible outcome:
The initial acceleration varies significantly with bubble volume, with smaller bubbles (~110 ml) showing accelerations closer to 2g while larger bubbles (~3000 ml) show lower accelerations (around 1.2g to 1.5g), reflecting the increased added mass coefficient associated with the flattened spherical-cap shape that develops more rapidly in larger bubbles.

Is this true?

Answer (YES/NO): NO